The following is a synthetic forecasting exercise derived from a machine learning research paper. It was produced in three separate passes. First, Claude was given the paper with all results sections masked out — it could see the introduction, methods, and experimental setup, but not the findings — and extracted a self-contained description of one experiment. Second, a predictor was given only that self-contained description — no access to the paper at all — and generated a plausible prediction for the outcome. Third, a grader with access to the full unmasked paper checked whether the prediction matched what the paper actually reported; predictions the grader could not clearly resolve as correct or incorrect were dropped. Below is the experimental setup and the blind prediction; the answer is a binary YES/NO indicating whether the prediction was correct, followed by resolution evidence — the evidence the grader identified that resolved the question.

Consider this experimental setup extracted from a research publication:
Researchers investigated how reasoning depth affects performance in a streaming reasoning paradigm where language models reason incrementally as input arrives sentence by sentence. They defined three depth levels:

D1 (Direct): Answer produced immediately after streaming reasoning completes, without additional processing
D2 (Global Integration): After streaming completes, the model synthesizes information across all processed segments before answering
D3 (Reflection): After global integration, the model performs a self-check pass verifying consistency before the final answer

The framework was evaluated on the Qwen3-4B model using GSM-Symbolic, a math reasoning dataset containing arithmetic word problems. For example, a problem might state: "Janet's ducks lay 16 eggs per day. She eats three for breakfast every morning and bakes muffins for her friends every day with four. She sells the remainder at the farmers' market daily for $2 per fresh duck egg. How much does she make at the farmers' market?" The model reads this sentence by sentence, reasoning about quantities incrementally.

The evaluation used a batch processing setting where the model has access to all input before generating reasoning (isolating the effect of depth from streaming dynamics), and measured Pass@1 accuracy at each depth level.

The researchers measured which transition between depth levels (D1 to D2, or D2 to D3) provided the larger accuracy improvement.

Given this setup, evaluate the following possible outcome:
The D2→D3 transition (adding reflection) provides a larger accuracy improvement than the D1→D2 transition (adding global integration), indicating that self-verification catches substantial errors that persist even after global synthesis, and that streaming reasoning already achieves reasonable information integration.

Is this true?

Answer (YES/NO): NO